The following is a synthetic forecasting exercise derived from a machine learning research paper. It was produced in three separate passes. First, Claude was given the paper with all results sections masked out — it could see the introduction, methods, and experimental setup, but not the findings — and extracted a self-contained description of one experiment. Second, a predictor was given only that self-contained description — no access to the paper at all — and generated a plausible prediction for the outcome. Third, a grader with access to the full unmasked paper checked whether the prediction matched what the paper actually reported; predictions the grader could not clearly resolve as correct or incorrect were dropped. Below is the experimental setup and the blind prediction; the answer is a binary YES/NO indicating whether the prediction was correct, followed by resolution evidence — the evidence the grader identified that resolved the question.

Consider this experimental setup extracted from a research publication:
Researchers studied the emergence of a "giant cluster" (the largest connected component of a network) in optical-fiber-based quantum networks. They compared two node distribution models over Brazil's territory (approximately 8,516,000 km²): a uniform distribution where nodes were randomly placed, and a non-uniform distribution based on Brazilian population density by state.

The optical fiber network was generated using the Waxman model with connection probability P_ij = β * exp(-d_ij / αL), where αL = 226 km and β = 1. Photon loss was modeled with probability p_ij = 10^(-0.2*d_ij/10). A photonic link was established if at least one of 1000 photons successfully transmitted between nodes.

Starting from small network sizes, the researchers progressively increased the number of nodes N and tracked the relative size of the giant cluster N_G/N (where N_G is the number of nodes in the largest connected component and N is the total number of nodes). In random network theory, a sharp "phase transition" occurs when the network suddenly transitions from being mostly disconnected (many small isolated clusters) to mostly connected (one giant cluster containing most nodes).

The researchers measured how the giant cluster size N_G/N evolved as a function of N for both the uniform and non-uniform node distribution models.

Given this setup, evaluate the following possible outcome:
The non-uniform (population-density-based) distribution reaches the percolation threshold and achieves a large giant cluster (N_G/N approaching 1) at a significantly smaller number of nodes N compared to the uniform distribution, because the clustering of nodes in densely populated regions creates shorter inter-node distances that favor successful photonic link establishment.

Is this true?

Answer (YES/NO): NO